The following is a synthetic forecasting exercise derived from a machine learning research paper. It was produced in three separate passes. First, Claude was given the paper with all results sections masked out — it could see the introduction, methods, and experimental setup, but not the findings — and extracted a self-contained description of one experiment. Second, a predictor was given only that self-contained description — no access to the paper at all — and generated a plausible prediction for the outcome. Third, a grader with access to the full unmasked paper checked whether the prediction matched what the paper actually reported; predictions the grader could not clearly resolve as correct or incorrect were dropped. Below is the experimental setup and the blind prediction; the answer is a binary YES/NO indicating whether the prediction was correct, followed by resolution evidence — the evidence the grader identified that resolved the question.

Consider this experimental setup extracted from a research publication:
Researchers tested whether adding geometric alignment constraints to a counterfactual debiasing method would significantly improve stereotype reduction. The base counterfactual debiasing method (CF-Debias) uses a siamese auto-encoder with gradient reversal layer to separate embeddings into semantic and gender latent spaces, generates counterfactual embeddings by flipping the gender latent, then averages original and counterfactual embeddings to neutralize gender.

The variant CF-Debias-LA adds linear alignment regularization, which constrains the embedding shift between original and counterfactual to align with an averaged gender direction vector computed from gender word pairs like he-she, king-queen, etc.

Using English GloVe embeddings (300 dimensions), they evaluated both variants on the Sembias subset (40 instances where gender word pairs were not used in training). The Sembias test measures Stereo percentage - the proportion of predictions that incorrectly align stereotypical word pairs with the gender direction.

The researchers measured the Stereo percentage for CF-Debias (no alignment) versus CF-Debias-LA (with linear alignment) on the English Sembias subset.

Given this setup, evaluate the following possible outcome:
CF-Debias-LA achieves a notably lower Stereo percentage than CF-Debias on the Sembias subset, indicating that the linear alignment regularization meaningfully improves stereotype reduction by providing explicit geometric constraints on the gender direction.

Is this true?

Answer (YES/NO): YES